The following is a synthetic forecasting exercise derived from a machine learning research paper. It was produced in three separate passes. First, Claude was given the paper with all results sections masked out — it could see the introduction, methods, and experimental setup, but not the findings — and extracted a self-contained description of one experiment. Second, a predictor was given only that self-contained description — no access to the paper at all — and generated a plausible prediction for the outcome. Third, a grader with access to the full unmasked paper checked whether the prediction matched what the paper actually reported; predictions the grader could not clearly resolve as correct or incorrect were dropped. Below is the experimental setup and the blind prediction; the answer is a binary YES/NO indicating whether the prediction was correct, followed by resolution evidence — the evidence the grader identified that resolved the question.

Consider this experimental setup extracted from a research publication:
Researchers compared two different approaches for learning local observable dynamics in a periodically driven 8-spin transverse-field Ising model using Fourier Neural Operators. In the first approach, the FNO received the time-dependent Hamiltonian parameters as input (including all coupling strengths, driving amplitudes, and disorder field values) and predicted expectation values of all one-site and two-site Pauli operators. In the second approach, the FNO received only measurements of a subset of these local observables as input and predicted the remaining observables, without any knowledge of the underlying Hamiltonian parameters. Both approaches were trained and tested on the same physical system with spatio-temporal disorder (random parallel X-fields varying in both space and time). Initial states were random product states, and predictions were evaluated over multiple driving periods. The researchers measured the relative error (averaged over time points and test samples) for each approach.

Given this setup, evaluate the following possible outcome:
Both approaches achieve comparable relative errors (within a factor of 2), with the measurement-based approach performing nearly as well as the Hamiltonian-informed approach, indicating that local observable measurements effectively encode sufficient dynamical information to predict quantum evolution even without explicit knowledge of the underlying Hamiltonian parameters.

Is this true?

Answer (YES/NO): YES